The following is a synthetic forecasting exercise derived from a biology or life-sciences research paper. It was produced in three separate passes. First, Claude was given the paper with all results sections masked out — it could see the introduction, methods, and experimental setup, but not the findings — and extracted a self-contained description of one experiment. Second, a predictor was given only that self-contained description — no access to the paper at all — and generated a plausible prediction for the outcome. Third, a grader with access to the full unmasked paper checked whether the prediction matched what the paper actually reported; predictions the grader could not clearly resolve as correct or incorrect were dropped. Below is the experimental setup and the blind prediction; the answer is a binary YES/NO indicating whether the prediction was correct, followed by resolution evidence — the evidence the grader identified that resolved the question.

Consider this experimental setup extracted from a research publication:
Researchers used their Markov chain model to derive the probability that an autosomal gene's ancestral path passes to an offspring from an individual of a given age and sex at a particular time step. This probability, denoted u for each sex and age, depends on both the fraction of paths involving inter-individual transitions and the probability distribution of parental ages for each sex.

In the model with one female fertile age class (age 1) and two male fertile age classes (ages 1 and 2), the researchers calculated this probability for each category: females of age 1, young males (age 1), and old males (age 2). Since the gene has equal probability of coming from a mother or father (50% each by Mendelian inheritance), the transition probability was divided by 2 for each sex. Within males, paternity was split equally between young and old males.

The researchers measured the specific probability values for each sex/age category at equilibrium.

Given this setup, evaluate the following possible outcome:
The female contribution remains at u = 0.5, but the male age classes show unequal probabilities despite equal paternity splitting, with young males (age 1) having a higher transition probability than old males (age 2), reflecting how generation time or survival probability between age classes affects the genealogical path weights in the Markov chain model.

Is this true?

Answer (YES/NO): NO